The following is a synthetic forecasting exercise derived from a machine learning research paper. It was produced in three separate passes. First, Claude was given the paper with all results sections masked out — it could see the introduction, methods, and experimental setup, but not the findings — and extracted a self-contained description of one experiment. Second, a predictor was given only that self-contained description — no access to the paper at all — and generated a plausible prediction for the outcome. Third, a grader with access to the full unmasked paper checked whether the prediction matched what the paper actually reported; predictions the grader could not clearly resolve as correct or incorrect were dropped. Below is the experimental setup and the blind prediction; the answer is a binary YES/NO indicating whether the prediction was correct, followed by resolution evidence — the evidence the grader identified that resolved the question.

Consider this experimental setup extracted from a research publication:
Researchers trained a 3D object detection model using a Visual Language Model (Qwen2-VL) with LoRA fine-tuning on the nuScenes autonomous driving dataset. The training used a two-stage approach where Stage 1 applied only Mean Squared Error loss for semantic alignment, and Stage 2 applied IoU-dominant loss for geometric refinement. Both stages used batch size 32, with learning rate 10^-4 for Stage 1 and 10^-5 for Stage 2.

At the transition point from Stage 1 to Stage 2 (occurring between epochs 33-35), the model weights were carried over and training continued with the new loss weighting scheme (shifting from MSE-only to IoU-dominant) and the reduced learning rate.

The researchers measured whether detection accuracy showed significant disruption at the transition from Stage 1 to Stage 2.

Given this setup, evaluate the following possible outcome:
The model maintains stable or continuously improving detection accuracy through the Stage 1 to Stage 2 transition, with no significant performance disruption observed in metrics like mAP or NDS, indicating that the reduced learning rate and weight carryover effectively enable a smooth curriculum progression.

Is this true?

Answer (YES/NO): NO